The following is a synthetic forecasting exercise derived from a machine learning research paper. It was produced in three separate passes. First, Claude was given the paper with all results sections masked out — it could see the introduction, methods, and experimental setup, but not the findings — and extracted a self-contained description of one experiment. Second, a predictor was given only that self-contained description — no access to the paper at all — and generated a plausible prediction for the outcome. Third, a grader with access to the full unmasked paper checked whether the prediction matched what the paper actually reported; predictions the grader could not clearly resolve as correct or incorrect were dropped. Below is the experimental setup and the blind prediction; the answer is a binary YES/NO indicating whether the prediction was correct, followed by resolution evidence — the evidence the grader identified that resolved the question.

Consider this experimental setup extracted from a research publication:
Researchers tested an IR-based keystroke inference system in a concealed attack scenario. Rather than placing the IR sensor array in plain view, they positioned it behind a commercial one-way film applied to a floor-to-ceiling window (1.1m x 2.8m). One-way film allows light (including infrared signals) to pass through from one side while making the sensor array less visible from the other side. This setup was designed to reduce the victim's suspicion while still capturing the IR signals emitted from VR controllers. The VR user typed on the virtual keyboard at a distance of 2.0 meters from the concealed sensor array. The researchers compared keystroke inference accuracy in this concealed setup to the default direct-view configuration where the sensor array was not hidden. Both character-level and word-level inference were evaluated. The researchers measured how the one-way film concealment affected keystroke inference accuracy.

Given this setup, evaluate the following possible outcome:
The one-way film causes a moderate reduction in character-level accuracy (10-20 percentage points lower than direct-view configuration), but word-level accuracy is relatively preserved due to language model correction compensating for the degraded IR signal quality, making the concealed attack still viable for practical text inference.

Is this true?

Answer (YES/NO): NO